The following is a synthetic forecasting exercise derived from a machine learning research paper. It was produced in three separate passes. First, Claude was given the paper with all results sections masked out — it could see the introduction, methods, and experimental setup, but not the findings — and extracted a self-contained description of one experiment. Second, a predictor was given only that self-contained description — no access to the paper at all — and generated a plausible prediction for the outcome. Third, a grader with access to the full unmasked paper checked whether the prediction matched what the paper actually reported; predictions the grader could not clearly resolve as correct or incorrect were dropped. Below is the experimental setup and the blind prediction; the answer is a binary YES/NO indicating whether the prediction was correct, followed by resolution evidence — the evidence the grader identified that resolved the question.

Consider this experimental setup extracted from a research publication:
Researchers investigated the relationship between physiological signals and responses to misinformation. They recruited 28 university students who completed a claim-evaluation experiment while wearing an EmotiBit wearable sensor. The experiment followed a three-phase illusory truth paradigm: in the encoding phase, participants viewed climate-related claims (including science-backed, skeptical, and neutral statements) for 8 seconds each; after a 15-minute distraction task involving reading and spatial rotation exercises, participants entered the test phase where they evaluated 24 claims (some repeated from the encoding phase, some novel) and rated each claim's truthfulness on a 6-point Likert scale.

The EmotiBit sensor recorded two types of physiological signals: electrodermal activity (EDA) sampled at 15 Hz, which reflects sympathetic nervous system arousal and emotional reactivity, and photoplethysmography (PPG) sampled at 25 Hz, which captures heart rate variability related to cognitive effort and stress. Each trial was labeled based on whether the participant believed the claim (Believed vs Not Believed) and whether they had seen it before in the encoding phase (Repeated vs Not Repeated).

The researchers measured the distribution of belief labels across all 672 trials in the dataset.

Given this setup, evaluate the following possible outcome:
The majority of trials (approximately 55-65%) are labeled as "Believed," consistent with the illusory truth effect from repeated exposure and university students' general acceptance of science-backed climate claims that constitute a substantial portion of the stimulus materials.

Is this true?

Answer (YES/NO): YES